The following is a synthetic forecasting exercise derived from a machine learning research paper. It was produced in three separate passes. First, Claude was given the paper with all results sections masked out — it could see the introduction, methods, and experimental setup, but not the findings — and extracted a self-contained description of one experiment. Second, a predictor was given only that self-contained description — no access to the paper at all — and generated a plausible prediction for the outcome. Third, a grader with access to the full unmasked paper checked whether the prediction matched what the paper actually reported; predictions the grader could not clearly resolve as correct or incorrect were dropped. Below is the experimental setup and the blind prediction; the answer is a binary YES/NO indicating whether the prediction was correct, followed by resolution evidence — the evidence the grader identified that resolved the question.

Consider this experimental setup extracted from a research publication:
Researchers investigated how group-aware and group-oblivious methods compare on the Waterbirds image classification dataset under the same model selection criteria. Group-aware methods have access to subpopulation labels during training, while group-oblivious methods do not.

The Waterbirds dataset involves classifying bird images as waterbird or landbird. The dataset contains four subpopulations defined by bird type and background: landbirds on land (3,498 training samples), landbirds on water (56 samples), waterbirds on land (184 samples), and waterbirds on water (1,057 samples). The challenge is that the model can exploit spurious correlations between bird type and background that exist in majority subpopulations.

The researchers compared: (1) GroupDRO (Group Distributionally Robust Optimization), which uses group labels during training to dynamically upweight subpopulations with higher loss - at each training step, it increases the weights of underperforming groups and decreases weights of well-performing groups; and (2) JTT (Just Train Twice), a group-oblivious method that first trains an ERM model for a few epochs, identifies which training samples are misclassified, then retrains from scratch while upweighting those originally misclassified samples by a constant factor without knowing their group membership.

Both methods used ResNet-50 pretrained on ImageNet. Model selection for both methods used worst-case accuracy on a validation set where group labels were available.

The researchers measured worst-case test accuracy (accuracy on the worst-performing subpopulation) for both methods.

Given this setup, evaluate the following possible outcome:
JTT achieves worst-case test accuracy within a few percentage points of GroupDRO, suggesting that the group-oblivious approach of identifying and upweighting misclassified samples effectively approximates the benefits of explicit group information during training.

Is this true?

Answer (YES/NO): YES